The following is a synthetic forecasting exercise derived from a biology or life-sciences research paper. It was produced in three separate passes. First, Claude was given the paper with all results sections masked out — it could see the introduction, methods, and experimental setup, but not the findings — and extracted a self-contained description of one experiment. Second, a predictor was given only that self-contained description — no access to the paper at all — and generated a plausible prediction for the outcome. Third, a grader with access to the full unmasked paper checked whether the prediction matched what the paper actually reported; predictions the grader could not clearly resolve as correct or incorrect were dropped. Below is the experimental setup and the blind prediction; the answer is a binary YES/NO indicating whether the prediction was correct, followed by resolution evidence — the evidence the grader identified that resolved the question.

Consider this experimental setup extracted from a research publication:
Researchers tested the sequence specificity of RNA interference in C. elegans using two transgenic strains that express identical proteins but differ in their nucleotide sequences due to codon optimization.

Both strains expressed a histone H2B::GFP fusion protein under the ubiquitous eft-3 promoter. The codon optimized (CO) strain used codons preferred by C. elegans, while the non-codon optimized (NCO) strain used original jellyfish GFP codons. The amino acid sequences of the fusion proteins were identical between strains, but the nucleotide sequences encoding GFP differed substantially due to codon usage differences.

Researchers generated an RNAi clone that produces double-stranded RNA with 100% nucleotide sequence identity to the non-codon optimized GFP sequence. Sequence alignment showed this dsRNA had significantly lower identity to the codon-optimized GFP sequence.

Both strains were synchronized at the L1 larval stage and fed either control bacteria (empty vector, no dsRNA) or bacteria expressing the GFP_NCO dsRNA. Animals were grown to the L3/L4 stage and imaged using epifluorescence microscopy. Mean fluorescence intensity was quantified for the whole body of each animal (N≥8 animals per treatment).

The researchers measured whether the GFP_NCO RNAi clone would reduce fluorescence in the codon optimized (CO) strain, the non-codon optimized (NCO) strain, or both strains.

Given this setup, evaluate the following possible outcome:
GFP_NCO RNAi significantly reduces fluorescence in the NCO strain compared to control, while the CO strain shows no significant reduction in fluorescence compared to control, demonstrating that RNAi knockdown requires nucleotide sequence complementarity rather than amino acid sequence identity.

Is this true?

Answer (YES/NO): YES